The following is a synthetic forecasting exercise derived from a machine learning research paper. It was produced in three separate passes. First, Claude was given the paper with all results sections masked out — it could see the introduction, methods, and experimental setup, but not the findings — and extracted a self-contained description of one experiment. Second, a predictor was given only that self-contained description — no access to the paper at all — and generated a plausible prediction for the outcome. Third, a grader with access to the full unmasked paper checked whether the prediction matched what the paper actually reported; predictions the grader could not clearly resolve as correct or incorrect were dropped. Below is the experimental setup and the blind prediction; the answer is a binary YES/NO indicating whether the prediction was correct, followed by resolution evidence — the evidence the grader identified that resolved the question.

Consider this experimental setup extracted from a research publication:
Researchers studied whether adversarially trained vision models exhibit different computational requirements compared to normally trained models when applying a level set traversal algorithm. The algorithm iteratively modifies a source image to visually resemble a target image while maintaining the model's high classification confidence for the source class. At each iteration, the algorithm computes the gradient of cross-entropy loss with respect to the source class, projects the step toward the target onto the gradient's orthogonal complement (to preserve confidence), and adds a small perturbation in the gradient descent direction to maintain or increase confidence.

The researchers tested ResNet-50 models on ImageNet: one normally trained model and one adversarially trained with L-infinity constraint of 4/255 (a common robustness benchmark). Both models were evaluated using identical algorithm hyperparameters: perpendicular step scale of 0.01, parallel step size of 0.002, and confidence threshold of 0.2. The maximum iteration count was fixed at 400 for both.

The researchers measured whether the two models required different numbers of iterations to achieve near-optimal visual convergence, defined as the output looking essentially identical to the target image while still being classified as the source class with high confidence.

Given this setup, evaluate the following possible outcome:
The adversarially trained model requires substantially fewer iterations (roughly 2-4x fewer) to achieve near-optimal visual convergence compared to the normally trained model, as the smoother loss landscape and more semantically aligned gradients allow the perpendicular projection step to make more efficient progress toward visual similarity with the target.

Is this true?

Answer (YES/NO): NO